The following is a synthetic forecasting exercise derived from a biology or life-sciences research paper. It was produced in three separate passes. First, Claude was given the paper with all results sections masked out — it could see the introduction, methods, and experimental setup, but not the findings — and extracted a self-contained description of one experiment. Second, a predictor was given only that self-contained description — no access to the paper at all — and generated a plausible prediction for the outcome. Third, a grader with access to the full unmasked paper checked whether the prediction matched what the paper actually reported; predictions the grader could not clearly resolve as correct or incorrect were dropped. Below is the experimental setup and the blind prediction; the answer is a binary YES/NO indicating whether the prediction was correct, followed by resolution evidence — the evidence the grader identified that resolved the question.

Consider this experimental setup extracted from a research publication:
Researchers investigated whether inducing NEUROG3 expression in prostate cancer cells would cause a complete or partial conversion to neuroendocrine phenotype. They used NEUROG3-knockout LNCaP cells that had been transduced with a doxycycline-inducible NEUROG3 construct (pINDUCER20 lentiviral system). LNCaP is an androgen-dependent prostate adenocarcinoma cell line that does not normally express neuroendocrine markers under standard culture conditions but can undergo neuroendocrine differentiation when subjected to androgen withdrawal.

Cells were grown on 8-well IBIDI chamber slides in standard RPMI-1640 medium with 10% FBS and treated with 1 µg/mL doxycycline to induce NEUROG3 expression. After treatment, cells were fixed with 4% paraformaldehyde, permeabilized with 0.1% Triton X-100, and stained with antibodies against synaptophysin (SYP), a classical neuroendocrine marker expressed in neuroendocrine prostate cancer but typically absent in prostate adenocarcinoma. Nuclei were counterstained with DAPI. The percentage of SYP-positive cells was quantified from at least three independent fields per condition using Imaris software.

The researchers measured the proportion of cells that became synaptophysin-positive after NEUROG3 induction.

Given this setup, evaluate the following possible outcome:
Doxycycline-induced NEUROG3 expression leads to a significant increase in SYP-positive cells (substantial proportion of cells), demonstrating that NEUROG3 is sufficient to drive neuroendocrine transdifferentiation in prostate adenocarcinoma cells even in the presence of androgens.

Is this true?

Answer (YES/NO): NO